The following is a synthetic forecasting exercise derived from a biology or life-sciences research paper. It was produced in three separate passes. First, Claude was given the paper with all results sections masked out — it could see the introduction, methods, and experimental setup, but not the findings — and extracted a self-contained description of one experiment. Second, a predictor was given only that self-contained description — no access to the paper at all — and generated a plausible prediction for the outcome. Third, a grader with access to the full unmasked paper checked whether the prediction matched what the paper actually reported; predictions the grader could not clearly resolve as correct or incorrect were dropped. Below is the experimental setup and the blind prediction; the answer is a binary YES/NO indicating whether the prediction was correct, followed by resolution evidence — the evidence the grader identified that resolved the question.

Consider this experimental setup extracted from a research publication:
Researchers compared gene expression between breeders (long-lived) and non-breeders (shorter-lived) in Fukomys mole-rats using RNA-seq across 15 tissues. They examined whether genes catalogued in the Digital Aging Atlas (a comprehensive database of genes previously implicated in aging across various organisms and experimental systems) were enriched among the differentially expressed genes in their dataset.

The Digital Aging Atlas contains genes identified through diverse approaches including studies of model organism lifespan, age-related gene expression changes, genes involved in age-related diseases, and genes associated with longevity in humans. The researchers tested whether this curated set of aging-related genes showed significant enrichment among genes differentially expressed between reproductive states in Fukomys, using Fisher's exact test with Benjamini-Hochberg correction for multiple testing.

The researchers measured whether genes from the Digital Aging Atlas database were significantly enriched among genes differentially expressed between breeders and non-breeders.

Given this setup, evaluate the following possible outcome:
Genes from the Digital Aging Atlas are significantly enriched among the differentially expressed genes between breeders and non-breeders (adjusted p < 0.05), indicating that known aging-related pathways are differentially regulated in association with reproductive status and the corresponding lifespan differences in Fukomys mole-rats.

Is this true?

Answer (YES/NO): YES